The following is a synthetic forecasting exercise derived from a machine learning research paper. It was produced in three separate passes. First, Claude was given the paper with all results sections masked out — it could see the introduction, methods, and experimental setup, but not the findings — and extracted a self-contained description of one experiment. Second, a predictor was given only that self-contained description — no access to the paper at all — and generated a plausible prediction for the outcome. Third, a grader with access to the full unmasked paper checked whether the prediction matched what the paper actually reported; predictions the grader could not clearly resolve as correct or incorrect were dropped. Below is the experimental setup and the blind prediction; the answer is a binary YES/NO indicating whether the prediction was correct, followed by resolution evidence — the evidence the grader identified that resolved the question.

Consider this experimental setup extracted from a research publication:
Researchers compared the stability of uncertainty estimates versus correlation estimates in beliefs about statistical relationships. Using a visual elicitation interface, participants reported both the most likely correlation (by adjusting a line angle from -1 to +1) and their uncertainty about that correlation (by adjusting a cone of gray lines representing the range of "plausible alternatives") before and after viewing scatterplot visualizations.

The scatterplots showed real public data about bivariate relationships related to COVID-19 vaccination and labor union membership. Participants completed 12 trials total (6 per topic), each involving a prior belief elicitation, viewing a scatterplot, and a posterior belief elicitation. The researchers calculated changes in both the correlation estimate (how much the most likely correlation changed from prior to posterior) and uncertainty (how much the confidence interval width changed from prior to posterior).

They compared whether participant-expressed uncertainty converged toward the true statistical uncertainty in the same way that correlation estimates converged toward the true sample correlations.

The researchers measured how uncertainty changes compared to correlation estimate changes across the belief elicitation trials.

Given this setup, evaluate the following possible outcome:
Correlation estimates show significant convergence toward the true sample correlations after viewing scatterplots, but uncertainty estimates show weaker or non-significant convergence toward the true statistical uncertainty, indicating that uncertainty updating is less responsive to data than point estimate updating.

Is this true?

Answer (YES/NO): YES